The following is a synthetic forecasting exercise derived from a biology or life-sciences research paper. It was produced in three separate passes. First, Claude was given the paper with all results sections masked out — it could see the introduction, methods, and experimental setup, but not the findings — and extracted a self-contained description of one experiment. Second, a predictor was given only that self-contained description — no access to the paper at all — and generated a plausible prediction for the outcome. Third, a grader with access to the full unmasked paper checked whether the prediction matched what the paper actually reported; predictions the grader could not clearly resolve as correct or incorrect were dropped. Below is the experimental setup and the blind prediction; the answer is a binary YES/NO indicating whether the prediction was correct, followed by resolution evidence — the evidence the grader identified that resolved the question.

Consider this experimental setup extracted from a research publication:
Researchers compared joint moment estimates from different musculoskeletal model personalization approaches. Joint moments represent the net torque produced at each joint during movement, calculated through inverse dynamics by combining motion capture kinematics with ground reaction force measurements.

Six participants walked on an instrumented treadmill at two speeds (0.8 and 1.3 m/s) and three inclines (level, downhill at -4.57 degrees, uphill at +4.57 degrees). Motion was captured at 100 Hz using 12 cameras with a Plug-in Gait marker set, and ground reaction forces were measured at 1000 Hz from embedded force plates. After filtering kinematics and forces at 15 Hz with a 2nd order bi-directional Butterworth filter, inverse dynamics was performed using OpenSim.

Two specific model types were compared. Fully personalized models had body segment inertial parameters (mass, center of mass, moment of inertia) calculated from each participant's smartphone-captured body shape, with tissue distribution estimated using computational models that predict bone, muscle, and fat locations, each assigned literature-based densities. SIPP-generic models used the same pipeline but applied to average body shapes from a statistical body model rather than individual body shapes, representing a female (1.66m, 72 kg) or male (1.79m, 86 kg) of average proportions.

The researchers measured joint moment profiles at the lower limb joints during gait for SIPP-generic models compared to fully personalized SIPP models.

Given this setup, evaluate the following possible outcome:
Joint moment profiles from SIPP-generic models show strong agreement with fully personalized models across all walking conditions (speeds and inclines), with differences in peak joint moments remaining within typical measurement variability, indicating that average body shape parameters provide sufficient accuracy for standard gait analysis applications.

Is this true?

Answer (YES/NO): NO